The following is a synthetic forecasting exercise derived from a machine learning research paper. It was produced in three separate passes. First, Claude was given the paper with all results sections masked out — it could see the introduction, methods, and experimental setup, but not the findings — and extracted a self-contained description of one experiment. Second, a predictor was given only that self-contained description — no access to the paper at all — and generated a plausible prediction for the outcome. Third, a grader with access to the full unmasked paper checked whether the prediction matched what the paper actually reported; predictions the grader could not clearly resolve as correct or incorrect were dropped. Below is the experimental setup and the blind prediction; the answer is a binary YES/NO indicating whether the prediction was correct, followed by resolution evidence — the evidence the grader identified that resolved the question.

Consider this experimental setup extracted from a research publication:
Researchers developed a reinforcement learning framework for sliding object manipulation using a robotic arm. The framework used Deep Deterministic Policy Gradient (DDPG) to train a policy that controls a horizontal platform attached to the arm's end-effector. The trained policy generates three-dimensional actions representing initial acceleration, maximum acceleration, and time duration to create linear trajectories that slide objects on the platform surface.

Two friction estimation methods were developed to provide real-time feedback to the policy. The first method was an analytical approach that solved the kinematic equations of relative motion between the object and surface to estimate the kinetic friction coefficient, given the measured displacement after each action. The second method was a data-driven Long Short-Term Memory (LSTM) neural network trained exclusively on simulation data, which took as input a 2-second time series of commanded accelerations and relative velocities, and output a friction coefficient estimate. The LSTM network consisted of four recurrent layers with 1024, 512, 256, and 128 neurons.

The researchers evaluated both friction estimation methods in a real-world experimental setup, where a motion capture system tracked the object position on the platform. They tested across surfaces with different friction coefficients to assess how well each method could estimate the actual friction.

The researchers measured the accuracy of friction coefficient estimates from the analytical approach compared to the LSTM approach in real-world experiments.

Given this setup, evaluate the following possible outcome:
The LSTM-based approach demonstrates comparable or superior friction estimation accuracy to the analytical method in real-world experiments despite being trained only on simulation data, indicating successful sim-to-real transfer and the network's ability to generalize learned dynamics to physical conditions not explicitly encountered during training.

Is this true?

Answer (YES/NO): YES